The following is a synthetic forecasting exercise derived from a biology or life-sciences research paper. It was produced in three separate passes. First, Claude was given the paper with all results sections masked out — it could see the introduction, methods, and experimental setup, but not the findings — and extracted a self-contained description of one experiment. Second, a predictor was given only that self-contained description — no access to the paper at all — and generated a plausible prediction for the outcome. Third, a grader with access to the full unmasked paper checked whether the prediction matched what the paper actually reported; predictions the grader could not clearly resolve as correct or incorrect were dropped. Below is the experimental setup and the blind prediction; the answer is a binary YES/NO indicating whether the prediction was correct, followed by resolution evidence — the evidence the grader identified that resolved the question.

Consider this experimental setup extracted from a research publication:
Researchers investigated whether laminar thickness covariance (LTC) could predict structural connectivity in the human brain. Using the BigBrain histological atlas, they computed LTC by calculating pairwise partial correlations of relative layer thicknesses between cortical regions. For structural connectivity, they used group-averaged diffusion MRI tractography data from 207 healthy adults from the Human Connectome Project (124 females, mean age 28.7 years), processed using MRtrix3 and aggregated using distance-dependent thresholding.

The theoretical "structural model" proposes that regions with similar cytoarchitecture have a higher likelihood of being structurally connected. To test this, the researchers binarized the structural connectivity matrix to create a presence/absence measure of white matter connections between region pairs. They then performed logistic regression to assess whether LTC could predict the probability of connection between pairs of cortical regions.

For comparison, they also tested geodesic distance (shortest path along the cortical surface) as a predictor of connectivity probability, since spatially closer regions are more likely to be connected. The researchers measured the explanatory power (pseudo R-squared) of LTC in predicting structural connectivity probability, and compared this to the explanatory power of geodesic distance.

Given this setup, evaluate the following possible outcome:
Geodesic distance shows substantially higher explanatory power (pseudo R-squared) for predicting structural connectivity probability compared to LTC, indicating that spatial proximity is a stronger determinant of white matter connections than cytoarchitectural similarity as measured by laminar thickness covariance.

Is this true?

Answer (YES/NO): YES